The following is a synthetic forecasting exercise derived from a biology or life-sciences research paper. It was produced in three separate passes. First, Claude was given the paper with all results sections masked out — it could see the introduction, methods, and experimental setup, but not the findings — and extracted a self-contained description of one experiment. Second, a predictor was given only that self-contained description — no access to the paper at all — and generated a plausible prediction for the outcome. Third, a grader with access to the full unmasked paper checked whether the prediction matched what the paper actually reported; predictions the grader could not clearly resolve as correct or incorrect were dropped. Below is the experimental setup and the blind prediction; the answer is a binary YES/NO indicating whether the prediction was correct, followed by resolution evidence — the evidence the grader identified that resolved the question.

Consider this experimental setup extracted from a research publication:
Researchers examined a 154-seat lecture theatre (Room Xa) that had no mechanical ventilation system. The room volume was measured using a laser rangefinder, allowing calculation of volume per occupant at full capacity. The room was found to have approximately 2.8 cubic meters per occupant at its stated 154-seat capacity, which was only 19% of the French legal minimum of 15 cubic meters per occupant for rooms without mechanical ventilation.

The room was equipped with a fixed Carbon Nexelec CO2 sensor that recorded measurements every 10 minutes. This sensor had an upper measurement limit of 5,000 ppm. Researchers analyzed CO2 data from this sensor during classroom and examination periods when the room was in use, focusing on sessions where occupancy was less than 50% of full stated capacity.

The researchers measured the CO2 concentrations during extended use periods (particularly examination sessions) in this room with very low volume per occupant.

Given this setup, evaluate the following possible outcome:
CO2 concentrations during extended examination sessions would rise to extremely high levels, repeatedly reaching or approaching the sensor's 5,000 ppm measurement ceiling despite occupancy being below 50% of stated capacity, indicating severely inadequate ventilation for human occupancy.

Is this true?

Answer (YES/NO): YES